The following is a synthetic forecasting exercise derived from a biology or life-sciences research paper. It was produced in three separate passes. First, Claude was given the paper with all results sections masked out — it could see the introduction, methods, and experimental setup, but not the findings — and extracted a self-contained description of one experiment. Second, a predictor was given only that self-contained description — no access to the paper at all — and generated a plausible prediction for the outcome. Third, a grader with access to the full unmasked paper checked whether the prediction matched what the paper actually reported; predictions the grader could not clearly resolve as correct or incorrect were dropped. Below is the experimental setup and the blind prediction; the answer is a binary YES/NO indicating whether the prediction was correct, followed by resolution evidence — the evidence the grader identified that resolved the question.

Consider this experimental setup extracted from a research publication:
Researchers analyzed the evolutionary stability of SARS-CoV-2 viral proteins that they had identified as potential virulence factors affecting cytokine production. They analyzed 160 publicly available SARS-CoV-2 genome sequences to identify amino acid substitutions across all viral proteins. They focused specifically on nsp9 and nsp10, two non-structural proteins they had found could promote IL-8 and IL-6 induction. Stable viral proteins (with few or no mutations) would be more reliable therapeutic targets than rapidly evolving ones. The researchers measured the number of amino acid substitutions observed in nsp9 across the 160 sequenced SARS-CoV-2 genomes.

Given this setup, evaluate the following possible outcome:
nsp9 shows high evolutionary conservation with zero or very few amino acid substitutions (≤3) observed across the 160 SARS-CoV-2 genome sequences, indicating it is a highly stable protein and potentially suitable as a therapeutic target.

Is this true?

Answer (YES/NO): YES